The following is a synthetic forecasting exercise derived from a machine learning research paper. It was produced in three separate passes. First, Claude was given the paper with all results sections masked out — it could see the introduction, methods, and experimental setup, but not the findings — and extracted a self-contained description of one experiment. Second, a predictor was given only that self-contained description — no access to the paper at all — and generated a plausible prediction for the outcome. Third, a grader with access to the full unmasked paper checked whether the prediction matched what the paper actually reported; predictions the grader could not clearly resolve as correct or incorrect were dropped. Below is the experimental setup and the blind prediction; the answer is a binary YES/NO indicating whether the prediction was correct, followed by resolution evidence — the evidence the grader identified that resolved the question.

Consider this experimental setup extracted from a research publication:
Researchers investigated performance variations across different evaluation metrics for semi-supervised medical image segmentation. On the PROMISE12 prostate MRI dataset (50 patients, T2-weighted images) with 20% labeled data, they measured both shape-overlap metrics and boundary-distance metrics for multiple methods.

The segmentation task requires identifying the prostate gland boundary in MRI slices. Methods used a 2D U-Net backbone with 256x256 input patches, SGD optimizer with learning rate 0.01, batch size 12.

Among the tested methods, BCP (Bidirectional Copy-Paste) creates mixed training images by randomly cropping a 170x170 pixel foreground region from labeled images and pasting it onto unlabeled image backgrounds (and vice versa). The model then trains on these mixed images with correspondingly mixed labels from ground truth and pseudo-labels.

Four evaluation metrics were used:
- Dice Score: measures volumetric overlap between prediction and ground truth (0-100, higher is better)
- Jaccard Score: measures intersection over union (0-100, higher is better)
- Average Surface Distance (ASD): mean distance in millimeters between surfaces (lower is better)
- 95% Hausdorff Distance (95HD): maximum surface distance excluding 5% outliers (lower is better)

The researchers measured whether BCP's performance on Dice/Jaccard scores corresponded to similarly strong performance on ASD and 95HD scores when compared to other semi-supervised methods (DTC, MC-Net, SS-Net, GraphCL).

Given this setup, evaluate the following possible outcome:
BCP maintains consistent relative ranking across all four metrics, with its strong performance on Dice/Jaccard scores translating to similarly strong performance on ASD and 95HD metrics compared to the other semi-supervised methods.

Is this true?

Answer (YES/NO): NO